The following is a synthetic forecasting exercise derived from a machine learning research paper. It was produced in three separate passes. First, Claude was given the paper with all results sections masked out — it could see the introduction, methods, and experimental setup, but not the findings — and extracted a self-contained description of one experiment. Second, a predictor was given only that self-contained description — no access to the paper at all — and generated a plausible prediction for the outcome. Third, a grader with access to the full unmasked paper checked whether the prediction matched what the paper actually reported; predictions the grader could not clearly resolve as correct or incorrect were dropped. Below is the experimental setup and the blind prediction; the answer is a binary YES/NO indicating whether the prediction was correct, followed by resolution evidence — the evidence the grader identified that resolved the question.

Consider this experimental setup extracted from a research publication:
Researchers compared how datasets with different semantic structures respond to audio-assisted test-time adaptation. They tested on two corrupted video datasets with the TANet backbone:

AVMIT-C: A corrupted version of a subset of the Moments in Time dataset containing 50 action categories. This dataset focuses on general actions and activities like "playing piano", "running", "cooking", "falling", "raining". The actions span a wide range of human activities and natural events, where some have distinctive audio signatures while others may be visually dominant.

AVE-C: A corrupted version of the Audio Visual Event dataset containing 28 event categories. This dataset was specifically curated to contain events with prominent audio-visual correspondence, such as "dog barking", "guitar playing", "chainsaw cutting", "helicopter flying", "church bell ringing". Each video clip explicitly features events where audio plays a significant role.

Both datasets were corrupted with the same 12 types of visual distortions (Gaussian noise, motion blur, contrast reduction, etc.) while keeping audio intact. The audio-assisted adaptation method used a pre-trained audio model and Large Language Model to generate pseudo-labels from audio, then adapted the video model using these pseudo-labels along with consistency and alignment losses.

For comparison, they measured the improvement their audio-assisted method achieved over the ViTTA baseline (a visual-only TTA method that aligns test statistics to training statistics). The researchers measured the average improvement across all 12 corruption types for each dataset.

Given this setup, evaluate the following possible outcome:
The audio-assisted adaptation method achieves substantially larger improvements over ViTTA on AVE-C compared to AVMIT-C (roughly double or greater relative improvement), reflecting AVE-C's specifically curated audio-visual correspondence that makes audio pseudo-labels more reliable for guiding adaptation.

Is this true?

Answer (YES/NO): NO